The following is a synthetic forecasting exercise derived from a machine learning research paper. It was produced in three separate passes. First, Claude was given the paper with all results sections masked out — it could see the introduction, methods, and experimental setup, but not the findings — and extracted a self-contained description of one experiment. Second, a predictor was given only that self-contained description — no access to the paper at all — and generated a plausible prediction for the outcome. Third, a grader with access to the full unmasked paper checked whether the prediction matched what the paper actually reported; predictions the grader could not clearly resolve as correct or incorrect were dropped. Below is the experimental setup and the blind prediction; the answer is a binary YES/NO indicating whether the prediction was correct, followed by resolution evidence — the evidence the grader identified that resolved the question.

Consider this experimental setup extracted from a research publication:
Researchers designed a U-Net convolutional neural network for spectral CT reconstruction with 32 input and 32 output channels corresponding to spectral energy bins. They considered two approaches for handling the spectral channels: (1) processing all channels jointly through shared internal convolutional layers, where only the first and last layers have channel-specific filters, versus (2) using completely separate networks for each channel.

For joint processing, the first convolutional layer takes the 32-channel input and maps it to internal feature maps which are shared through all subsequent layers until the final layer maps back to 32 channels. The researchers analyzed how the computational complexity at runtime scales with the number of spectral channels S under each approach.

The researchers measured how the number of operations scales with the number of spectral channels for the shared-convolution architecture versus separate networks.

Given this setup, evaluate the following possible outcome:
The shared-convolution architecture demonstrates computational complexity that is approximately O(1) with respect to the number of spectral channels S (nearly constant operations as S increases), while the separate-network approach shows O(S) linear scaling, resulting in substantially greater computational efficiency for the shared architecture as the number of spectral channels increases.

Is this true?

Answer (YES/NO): YES